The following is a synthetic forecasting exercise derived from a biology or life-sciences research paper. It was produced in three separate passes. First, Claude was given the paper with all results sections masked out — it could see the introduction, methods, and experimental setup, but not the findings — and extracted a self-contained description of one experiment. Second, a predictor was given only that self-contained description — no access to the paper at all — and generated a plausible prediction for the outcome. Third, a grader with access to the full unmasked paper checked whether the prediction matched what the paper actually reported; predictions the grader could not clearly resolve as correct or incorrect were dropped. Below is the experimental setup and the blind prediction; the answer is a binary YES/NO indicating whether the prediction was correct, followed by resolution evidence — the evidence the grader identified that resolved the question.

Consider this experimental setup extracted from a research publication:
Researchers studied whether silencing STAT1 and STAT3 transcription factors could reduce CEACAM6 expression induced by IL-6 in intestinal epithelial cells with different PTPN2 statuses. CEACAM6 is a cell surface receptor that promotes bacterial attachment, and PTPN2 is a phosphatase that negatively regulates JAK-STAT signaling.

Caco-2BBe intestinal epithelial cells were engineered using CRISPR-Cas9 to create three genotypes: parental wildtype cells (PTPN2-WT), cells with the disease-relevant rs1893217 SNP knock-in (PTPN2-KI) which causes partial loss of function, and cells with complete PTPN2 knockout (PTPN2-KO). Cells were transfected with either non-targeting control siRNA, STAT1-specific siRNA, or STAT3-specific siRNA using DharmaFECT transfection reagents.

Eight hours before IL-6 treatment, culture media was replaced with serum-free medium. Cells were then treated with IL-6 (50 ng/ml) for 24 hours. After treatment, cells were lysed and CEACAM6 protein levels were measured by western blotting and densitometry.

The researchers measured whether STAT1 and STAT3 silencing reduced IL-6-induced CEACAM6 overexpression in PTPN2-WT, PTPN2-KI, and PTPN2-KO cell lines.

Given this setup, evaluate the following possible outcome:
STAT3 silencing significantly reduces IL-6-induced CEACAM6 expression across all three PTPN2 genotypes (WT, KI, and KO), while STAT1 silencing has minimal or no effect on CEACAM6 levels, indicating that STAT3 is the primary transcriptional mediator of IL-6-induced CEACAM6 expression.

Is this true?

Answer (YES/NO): NO